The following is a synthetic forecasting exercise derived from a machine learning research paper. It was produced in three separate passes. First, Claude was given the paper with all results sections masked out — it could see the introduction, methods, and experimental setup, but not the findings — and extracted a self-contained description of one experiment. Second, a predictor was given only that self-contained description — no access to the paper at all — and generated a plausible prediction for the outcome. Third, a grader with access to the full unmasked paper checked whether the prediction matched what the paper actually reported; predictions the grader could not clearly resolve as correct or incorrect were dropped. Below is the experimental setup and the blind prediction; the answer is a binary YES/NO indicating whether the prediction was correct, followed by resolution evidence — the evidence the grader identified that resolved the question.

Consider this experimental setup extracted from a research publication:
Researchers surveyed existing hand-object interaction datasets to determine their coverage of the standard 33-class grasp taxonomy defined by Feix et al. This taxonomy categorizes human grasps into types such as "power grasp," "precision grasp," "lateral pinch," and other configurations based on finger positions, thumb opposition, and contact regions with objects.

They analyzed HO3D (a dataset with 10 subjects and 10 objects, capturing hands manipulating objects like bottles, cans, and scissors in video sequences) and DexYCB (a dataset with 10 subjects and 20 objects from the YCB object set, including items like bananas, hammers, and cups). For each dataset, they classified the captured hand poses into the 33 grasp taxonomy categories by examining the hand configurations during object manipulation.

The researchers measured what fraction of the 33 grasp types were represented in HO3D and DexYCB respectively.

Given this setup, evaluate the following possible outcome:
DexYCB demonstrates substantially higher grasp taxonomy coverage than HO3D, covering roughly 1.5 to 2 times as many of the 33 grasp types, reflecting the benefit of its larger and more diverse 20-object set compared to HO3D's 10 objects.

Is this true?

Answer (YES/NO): NO